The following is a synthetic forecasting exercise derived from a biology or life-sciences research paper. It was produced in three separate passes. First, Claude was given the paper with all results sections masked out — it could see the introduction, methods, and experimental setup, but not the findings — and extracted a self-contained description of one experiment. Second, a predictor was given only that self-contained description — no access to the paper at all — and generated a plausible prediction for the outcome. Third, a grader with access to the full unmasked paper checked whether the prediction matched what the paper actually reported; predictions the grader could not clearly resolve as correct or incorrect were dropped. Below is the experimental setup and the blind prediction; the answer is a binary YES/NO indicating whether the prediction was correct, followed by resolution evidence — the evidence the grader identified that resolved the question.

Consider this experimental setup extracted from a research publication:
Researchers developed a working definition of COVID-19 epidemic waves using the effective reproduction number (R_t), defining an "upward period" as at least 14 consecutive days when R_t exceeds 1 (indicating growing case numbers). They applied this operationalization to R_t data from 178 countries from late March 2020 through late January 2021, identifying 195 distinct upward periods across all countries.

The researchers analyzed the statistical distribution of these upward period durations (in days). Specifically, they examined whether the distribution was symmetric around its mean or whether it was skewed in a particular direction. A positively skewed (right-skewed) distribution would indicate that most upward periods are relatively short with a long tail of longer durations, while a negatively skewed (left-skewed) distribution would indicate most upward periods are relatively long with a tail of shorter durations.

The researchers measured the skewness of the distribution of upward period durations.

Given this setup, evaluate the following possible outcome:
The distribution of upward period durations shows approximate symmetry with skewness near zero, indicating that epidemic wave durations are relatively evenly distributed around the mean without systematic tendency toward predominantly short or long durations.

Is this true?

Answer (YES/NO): NO